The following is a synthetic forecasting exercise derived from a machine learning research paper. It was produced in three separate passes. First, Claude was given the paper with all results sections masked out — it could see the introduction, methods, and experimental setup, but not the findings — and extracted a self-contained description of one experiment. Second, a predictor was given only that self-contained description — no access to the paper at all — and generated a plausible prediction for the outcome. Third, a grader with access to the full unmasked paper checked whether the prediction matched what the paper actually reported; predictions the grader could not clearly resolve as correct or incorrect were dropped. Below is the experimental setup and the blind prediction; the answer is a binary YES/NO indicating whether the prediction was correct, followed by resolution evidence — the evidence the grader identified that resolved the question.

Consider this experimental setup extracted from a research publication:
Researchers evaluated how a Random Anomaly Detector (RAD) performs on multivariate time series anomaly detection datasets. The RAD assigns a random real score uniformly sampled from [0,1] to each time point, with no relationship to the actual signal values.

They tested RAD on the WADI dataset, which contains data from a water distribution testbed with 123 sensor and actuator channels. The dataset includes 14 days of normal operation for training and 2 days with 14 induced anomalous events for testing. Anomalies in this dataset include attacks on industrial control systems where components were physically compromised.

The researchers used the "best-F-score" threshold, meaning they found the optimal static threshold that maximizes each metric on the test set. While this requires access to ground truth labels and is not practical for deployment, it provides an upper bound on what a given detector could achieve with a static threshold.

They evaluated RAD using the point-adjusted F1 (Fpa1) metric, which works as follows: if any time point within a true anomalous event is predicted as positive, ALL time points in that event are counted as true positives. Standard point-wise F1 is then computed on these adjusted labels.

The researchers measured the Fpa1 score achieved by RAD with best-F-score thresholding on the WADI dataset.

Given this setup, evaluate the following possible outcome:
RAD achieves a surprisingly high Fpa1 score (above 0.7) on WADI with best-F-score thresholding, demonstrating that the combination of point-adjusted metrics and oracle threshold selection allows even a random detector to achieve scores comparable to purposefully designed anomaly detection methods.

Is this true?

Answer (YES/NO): YES